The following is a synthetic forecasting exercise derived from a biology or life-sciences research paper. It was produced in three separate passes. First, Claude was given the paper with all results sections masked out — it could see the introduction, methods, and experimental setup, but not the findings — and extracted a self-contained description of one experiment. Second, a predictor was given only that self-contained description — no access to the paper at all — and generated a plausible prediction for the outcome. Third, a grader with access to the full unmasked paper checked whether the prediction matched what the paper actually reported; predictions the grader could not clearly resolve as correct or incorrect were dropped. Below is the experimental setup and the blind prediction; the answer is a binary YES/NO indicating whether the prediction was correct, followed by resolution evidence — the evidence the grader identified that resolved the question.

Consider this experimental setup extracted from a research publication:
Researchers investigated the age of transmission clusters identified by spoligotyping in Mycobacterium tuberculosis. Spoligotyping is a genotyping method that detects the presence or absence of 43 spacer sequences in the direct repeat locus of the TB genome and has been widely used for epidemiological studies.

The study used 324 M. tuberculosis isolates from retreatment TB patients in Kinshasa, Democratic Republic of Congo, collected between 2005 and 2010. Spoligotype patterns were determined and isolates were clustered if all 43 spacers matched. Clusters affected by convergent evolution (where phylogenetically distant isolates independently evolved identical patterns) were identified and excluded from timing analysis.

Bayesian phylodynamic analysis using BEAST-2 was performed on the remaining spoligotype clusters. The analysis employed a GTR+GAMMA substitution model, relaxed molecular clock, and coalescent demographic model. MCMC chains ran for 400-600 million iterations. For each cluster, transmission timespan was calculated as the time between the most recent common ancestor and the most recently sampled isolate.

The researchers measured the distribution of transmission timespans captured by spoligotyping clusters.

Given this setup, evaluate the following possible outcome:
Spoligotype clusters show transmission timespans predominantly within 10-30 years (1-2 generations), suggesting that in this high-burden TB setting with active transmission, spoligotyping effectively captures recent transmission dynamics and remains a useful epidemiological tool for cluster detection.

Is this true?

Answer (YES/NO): NO